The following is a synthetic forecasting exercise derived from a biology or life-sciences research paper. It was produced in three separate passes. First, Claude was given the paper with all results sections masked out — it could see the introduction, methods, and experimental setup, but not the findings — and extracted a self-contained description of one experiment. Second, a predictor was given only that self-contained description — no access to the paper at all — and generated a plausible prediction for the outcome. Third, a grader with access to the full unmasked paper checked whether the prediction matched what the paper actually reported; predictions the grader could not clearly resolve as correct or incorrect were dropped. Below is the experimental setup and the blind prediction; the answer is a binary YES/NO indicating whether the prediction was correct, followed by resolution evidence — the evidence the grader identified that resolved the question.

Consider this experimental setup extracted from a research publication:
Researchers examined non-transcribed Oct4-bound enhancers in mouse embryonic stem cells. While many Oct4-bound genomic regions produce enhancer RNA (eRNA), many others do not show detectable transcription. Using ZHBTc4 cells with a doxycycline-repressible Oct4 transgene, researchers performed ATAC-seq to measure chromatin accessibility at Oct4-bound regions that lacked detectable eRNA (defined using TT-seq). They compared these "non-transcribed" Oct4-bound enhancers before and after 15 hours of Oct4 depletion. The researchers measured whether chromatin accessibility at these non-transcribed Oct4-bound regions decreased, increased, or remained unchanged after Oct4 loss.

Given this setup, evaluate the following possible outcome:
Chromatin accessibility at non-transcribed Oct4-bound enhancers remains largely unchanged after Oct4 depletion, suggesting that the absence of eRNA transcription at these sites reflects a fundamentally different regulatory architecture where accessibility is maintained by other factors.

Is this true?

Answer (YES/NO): NO